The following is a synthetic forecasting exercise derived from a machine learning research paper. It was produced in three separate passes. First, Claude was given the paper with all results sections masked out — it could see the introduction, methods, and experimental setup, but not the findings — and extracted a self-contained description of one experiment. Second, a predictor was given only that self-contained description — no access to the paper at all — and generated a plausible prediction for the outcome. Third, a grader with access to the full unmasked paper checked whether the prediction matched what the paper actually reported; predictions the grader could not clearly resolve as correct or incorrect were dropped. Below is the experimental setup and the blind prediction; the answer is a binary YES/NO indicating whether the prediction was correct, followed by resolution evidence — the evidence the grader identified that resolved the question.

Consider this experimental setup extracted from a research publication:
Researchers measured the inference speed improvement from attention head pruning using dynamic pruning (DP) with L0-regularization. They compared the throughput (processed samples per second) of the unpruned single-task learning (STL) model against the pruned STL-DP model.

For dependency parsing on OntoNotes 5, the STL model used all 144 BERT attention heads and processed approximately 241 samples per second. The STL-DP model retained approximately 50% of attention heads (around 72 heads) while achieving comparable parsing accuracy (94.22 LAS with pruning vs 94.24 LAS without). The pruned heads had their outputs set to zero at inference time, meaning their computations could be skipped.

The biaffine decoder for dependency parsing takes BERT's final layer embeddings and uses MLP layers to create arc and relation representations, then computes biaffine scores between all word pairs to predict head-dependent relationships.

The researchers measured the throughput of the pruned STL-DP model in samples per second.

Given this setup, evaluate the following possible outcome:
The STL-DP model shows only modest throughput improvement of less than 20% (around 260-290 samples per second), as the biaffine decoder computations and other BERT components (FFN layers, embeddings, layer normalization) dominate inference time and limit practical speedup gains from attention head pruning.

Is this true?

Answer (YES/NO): NO